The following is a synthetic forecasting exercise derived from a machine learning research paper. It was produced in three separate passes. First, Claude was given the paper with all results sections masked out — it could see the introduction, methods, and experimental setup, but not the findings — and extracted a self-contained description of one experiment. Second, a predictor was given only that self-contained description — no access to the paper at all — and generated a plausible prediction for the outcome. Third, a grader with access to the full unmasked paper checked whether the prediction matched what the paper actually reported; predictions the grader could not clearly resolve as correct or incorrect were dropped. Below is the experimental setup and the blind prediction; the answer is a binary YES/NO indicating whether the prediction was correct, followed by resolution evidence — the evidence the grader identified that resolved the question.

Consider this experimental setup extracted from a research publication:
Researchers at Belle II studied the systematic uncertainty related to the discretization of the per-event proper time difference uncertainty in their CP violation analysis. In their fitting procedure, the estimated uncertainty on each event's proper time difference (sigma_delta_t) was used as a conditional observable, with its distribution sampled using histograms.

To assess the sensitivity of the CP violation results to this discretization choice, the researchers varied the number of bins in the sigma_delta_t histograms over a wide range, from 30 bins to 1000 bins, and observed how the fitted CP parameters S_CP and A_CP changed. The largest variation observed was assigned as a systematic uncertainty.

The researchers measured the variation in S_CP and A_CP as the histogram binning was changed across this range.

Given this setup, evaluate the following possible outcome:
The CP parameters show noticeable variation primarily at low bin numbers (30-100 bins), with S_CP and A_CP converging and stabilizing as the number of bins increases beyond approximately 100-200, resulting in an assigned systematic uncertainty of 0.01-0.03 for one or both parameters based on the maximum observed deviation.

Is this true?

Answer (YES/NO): NO